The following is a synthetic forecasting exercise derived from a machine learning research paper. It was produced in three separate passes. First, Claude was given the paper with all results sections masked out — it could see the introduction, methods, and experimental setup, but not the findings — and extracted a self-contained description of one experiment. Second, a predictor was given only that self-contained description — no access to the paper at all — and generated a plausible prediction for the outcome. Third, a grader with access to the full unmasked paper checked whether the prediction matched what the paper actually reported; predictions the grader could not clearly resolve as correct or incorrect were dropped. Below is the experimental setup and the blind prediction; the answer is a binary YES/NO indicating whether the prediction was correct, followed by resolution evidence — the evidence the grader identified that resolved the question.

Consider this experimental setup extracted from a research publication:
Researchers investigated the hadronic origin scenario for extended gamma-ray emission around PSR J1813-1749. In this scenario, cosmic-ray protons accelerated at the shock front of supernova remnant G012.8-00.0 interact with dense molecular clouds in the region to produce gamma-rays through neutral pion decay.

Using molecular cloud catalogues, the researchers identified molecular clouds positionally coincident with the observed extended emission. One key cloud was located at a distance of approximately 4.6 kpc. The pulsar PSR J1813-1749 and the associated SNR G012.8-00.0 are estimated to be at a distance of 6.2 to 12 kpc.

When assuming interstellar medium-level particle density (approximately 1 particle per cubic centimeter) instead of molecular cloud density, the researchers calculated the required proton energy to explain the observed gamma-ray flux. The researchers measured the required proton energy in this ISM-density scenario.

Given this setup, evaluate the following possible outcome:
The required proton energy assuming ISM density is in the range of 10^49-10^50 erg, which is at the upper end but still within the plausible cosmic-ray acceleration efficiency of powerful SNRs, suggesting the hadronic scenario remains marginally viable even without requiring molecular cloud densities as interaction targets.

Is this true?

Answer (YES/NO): NO